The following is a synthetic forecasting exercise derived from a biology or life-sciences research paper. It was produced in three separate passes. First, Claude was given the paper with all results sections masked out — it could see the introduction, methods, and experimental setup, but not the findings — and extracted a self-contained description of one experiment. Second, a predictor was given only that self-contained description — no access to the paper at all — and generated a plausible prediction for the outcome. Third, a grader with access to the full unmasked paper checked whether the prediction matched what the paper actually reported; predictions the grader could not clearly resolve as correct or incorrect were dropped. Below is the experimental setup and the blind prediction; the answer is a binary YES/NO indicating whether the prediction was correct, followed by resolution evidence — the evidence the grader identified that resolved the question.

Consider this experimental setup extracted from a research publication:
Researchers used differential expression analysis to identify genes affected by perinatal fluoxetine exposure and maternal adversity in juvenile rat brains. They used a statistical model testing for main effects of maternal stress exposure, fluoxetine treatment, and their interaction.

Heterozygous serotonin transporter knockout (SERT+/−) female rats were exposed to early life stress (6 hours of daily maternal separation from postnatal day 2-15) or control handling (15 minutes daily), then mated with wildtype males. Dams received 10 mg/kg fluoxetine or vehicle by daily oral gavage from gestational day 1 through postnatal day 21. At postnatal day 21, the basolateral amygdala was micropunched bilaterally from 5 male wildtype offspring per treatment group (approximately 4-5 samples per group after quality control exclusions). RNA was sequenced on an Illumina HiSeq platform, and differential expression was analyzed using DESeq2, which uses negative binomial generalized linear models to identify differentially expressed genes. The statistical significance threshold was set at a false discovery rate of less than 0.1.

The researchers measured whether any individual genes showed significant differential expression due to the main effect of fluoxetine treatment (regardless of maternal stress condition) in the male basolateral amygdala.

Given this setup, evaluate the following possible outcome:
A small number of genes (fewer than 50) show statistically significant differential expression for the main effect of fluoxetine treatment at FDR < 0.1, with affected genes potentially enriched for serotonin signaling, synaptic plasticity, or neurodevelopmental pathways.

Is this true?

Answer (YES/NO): NO